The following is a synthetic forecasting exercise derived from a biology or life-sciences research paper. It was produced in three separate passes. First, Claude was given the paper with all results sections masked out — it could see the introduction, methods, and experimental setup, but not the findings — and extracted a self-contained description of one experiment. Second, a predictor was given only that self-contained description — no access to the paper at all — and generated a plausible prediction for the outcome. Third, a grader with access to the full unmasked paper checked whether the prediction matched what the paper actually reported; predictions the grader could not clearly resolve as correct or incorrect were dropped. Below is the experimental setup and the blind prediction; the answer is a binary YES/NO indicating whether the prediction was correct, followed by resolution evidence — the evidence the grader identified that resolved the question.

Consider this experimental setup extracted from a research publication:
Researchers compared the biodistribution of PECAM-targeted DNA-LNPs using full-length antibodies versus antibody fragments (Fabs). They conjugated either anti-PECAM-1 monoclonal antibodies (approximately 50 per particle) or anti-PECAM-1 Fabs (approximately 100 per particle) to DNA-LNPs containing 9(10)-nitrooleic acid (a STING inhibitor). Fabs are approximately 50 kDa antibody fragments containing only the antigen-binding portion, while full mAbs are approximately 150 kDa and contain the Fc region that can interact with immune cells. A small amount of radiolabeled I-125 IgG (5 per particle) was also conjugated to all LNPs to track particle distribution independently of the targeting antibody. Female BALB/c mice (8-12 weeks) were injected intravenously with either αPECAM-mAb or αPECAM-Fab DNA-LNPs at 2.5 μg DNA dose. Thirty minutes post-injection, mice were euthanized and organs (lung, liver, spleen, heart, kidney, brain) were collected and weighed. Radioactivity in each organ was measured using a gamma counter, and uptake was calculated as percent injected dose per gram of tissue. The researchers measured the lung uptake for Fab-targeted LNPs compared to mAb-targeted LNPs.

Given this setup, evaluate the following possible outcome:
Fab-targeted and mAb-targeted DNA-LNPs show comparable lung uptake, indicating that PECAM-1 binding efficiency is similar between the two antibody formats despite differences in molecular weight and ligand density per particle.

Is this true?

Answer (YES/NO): YES